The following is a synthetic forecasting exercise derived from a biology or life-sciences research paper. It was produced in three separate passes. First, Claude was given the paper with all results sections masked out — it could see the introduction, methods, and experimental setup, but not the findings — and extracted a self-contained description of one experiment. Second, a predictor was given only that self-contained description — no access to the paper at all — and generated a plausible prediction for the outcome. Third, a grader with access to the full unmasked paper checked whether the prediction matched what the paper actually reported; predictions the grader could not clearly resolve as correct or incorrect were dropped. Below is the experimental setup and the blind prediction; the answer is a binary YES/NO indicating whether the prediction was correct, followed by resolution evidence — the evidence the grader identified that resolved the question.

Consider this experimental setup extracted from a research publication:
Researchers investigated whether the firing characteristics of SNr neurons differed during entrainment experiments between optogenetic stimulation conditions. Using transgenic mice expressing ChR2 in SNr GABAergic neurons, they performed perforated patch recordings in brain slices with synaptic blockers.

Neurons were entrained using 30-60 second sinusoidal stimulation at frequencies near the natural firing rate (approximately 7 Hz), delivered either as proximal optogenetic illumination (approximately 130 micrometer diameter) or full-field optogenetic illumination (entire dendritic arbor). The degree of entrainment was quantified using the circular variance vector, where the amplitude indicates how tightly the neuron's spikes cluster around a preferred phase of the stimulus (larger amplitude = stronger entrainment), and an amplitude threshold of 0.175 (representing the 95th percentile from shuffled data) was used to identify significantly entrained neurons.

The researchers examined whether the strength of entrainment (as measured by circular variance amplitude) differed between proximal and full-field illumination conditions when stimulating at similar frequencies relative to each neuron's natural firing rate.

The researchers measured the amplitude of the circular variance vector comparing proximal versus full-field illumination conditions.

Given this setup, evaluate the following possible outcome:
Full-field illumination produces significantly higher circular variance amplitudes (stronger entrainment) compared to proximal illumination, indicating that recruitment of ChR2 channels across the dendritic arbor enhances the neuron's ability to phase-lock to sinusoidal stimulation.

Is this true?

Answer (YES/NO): NO